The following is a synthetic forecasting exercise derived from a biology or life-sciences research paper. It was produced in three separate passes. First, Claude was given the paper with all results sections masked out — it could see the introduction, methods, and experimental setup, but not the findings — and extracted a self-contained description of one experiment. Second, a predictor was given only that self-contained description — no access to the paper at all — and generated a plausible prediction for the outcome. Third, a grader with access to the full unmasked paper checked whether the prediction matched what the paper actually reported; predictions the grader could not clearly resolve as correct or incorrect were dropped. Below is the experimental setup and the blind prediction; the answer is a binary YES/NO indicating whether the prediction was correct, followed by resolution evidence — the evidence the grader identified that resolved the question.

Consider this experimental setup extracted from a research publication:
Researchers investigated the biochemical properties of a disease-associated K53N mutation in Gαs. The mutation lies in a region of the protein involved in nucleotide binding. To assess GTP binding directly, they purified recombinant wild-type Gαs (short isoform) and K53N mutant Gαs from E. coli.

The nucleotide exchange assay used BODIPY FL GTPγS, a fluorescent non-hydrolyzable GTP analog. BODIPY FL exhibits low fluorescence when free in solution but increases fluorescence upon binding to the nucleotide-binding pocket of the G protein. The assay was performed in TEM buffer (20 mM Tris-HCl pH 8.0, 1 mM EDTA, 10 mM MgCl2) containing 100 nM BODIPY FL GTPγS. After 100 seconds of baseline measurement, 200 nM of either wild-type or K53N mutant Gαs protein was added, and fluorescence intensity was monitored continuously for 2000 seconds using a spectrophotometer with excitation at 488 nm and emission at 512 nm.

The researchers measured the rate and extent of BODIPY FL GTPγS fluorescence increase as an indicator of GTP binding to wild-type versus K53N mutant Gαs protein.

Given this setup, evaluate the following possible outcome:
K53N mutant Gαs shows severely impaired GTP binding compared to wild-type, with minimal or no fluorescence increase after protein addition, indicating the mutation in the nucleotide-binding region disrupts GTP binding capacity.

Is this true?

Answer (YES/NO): NO